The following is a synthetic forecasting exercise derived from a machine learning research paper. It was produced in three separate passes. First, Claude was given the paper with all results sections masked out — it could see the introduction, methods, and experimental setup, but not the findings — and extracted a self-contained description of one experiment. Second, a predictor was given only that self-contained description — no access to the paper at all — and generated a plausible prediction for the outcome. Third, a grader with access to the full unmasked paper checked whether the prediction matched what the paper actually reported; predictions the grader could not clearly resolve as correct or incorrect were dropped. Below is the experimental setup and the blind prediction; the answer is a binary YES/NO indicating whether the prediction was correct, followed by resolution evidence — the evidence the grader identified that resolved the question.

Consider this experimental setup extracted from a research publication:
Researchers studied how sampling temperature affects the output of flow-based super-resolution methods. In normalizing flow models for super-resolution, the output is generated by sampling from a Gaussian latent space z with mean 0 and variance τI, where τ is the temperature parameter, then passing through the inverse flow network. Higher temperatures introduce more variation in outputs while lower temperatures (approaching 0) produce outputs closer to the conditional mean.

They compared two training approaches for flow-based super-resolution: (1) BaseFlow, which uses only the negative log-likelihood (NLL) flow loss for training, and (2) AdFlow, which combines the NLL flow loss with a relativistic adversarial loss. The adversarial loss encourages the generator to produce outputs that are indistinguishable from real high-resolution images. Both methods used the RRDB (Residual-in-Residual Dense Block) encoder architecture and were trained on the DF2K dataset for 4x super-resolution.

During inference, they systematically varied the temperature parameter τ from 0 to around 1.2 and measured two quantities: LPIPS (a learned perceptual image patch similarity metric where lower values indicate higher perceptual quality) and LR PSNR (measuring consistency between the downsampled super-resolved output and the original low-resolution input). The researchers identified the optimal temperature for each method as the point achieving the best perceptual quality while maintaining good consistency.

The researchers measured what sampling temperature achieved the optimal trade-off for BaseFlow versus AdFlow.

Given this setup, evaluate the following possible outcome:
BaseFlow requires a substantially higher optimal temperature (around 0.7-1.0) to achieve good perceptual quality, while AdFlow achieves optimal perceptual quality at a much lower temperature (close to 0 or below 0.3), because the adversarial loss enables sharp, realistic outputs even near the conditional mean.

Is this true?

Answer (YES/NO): NO